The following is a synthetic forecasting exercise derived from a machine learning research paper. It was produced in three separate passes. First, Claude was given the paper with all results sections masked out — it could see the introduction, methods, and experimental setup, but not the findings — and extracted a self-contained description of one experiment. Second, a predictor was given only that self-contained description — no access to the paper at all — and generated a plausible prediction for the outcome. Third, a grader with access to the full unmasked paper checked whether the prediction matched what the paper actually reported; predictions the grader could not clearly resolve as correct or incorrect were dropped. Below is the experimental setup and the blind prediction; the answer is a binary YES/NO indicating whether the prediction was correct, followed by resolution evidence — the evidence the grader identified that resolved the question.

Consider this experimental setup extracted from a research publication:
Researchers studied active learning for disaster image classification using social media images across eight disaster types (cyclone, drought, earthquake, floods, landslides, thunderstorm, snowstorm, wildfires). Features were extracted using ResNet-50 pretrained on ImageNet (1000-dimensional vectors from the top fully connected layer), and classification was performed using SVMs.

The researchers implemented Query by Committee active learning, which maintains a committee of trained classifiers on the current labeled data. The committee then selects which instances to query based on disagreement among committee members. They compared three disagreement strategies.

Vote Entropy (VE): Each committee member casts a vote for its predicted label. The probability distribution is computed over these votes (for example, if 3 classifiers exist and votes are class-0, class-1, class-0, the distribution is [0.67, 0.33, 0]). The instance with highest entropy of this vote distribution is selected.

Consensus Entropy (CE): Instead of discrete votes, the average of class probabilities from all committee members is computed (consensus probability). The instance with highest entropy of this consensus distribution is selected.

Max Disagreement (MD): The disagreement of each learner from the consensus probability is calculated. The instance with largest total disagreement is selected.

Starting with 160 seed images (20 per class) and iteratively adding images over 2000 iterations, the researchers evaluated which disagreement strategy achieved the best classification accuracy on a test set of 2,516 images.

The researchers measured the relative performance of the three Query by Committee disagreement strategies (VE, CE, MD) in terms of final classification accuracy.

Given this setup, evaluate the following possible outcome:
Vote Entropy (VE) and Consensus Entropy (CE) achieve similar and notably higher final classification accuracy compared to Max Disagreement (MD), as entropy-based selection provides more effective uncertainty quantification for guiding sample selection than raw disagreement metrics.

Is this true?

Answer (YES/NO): NO